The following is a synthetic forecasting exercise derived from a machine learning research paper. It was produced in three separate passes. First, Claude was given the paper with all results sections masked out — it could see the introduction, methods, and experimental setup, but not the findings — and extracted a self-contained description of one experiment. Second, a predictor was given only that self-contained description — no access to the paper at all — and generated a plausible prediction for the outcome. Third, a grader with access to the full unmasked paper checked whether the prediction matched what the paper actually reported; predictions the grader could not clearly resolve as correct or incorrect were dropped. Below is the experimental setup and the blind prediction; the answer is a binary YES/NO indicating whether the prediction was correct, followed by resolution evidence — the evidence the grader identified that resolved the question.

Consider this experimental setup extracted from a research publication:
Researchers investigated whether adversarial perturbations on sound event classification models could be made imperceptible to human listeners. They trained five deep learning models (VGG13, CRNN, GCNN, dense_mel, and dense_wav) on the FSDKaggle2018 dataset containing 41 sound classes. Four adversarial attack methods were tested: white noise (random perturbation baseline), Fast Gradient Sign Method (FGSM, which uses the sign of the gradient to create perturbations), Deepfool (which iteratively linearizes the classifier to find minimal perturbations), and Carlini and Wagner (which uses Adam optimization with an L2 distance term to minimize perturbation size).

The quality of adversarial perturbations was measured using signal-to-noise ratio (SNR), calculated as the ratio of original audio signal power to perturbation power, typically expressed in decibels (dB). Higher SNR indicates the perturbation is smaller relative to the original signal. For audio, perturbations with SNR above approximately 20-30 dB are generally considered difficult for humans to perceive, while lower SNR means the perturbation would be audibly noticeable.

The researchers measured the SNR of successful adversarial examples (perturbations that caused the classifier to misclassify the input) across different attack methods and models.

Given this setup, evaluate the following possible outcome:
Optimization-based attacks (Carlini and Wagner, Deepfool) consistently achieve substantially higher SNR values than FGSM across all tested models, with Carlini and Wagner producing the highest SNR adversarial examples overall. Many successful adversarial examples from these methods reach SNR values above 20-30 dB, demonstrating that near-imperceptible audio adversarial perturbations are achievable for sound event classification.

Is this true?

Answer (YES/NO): YES